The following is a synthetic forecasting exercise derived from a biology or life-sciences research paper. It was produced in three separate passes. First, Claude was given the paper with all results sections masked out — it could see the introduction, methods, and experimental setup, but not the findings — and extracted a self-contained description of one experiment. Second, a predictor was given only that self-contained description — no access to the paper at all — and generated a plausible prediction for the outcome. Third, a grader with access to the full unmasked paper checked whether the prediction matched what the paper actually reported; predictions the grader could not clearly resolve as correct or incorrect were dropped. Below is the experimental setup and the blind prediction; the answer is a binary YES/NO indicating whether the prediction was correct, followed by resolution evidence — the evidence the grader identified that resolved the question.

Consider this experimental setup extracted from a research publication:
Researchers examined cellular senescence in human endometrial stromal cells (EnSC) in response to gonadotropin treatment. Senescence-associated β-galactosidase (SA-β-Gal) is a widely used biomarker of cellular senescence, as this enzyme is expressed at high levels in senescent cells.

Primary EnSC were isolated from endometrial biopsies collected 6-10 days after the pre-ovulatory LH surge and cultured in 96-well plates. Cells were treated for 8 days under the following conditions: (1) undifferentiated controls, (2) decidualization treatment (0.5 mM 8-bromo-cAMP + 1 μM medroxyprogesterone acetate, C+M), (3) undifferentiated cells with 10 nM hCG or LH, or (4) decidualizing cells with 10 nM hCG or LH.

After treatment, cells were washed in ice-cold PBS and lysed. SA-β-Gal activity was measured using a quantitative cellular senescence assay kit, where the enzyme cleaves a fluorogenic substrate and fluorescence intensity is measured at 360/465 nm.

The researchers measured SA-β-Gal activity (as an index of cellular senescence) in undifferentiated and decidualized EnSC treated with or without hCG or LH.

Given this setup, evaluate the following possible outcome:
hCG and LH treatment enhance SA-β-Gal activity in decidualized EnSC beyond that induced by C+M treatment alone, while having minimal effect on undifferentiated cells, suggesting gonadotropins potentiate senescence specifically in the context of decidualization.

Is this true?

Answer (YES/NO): NO